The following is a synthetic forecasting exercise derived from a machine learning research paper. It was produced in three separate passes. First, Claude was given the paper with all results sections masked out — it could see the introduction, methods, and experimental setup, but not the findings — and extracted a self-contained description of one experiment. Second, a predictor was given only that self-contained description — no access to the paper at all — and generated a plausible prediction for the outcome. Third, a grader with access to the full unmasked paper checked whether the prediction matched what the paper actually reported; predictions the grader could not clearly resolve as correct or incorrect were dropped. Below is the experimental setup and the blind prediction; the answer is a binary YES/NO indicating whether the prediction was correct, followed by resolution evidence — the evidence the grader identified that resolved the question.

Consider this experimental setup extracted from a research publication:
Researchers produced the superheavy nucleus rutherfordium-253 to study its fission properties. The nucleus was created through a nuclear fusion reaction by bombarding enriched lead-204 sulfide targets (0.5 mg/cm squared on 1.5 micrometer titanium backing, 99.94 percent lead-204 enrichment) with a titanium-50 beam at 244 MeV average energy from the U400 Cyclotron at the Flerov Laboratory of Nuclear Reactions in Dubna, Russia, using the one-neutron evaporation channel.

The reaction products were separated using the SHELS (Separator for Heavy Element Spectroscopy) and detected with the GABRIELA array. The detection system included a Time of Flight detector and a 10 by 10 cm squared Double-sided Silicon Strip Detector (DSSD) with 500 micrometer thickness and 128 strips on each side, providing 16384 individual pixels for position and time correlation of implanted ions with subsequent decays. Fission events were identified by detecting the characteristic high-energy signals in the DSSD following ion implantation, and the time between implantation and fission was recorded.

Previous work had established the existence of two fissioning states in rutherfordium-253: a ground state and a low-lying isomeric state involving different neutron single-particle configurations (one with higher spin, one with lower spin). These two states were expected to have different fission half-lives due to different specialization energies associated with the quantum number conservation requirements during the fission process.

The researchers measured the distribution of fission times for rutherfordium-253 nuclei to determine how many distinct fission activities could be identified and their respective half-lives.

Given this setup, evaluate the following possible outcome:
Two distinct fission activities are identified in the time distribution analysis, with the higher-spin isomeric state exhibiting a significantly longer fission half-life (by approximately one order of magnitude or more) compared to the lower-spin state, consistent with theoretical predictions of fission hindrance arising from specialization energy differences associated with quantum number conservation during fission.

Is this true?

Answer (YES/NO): NO